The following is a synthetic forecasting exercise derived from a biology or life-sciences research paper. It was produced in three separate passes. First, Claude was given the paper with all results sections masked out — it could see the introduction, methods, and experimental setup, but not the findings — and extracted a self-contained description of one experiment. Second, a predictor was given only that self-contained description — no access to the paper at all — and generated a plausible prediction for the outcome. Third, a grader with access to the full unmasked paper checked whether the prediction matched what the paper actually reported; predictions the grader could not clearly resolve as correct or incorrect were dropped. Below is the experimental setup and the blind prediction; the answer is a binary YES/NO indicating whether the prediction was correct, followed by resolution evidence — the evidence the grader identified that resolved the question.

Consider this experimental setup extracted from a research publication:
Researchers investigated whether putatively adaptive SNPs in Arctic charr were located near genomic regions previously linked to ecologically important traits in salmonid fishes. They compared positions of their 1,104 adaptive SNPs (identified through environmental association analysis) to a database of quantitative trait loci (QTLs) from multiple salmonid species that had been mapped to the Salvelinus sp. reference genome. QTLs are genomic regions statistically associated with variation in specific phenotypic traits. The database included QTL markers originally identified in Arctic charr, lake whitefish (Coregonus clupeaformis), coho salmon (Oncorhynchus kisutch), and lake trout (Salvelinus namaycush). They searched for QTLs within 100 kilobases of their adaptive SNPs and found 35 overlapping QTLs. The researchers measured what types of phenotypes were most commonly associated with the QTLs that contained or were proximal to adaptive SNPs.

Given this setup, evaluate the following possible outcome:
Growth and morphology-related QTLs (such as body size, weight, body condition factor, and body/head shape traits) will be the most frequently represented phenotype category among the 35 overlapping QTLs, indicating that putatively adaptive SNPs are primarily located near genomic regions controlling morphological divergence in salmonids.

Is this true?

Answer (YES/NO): YES